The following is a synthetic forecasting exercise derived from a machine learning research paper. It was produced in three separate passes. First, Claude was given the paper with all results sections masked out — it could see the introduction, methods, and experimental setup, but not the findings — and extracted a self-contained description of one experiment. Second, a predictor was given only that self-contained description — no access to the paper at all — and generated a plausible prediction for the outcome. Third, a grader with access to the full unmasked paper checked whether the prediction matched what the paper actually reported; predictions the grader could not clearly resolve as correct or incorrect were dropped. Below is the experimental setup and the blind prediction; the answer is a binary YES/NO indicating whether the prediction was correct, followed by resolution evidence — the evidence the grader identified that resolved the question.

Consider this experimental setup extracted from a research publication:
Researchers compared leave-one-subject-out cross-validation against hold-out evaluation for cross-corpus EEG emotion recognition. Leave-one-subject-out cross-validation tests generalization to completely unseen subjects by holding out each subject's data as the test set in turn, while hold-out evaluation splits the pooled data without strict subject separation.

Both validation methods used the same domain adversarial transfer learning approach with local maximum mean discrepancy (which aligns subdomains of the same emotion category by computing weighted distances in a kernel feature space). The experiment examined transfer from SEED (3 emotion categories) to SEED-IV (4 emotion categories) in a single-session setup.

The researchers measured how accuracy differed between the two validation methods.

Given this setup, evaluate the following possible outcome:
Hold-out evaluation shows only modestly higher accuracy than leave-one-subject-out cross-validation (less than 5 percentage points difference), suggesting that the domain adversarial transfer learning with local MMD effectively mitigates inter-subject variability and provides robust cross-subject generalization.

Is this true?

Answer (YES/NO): NO